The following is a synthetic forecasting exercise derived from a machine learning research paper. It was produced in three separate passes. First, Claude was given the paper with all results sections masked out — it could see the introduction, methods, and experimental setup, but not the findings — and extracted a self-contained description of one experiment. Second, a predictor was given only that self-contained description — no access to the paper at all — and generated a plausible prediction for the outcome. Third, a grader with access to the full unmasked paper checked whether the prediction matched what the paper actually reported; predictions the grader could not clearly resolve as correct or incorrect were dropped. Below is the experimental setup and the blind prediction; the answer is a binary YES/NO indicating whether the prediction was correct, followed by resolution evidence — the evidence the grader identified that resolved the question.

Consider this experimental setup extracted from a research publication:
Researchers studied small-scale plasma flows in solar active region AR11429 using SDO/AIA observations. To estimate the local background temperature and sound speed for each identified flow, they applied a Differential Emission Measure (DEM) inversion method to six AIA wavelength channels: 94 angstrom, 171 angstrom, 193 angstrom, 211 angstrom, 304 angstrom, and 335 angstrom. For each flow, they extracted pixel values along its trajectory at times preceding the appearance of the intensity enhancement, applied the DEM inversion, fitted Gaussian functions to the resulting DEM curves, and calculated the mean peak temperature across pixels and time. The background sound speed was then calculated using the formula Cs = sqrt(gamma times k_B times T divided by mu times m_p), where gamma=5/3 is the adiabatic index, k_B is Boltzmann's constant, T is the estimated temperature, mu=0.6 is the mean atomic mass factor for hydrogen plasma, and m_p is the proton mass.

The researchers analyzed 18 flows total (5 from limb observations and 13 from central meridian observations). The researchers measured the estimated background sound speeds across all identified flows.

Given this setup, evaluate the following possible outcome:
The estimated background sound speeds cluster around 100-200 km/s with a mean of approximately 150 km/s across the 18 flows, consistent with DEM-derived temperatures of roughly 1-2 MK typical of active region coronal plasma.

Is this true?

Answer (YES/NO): NO